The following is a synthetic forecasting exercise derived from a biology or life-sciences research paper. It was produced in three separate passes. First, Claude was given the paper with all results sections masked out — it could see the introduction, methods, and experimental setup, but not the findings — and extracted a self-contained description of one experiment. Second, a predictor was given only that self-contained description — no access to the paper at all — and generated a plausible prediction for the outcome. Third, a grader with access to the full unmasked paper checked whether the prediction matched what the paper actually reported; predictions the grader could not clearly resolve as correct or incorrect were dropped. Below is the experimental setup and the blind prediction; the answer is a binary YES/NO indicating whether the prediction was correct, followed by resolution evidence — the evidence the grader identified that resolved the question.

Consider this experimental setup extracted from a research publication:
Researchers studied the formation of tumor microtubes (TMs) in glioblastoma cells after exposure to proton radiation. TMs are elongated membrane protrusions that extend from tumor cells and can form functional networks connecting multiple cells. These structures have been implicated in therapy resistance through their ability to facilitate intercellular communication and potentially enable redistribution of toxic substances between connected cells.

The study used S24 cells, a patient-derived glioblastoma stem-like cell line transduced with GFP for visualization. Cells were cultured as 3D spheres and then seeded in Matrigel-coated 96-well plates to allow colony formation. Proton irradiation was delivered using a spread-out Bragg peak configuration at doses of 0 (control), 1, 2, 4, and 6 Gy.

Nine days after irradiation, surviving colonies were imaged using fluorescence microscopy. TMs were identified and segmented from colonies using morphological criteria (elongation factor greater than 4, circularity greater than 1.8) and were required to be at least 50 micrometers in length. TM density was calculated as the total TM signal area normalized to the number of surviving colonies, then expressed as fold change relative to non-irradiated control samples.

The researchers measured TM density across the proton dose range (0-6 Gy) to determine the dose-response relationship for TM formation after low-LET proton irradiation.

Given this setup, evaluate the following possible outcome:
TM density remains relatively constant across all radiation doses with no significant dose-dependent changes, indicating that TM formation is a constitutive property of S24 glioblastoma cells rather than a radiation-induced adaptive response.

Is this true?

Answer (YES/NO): NO